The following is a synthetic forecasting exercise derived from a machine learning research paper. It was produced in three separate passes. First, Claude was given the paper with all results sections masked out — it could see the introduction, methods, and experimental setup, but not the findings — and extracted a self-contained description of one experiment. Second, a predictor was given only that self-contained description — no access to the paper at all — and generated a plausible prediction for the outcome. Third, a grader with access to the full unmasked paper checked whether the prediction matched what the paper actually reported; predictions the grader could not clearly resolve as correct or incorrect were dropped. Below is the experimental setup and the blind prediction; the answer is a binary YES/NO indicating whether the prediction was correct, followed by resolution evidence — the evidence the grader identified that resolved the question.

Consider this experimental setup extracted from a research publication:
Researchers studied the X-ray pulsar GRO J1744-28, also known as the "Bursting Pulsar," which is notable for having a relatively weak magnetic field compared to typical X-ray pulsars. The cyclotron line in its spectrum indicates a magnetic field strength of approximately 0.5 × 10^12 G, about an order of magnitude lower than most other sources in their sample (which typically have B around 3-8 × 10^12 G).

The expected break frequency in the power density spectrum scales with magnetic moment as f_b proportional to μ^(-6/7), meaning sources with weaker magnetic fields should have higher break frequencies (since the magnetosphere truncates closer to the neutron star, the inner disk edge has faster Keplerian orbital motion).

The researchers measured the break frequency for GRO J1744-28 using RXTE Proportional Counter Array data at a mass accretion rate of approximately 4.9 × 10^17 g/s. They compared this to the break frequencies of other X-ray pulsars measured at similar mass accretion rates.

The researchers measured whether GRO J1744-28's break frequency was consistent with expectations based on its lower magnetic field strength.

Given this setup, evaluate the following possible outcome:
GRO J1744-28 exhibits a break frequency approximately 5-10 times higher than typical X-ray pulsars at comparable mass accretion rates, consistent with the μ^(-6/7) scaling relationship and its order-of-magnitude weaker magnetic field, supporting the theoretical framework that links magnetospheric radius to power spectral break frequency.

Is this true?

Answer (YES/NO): NO